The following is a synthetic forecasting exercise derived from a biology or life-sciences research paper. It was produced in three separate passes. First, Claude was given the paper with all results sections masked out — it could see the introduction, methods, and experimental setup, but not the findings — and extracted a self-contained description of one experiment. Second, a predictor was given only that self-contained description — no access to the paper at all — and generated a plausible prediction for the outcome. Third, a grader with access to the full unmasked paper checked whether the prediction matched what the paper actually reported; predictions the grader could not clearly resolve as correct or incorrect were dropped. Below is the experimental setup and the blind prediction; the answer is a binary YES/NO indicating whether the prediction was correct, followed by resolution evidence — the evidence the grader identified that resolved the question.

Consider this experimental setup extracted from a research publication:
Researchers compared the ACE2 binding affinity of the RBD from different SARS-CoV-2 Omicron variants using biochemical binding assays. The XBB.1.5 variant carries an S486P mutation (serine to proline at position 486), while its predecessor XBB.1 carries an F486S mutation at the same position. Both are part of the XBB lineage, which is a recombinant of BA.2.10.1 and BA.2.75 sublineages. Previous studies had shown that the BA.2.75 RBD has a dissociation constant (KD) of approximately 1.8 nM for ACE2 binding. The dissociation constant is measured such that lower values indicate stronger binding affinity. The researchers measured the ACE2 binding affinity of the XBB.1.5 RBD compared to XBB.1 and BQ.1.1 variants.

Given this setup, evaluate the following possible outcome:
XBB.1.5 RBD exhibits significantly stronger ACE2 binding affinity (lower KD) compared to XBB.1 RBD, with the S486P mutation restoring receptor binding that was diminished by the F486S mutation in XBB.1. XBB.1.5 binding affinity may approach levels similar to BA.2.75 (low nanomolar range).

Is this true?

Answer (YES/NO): YES